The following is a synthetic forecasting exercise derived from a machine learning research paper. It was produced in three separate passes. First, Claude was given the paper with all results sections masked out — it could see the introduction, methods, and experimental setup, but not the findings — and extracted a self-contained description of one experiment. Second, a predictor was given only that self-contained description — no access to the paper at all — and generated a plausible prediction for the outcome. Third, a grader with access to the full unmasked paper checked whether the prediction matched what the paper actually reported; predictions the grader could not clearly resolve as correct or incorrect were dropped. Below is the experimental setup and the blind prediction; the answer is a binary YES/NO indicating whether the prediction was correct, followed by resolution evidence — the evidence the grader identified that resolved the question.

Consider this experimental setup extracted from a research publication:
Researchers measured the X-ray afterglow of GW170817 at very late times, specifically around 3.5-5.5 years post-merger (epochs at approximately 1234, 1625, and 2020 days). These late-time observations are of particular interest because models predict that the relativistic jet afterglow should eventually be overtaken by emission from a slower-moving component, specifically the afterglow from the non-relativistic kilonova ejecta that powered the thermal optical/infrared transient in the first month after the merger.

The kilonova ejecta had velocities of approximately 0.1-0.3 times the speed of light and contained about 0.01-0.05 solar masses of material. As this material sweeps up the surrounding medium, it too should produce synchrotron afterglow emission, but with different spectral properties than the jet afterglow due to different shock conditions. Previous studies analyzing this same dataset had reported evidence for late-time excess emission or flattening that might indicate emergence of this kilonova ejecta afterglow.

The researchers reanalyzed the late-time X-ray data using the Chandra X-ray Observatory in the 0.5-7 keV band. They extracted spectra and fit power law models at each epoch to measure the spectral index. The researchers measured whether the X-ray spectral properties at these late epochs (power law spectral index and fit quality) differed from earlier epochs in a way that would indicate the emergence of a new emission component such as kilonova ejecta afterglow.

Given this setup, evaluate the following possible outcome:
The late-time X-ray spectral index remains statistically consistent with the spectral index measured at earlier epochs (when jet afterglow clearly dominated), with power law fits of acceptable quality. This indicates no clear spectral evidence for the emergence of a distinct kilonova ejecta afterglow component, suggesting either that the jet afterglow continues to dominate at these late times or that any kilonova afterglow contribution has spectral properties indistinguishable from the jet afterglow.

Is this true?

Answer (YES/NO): YES